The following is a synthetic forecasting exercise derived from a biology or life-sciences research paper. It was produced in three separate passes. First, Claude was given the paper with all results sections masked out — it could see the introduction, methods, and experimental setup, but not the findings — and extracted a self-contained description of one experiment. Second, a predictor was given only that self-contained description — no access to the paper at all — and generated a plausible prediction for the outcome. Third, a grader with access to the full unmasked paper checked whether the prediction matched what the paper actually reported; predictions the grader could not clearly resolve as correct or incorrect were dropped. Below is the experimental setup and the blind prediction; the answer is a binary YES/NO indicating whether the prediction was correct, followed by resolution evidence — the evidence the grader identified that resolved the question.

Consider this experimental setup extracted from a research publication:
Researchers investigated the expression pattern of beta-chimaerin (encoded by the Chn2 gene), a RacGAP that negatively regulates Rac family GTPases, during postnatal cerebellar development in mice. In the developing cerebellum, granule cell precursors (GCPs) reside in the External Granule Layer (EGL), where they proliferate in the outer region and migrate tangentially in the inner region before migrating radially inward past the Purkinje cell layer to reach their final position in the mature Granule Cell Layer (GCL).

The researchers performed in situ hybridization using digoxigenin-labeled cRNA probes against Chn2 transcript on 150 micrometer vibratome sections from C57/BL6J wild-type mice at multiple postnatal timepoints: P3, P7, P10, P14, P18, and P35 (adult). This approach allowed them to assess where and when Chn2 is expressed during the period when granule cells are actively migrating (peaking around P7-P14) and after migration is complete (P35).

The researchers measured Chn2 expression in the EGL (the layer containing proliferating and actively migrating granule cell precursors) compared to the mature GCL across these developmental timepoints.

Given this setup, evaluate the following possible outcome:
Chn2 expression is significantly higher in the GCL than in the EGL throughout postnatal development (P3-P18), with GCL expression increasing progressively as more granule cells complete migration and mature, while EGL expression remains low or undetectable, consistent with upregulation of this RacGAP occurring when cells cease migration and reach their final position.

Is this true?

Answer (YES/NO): NO